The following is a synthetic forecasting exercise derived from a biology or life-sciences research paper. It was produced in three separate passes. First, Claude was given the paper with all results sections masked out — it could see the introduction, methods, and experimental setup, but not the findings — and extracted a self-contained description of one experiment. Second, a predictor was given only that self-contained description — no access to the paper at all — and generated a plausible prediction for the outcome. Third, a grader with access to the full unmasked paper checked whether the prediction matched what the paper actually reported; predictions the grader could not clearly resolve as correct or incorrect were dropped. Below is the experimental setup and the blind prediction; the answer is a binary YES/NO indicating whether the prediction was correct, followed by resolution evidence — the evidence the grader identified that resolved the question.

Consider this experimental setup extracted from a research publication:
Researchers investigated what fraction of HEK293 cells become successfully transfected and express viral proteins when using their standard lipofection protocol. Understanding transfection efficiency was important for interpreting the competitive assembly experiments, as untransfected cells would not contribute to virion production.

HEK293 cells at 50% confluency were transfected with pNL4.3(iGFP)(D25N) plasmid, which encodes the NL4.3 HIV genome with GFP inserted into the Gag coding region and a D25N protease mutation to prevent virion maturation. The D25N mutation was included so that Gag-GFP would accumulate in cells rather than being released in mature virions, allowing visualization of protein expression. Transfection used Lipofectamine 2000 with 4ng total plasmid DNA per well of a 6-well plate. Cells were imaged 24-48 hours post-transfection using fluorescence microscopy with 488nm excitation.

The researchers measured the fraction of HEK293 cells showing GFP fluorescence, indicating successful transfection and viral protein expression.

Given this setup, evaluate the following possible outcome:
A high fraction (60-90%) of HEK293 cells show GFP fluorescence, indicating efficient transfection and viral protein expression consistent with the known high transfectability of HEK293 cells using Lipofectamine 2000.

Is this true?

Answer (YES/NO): YES